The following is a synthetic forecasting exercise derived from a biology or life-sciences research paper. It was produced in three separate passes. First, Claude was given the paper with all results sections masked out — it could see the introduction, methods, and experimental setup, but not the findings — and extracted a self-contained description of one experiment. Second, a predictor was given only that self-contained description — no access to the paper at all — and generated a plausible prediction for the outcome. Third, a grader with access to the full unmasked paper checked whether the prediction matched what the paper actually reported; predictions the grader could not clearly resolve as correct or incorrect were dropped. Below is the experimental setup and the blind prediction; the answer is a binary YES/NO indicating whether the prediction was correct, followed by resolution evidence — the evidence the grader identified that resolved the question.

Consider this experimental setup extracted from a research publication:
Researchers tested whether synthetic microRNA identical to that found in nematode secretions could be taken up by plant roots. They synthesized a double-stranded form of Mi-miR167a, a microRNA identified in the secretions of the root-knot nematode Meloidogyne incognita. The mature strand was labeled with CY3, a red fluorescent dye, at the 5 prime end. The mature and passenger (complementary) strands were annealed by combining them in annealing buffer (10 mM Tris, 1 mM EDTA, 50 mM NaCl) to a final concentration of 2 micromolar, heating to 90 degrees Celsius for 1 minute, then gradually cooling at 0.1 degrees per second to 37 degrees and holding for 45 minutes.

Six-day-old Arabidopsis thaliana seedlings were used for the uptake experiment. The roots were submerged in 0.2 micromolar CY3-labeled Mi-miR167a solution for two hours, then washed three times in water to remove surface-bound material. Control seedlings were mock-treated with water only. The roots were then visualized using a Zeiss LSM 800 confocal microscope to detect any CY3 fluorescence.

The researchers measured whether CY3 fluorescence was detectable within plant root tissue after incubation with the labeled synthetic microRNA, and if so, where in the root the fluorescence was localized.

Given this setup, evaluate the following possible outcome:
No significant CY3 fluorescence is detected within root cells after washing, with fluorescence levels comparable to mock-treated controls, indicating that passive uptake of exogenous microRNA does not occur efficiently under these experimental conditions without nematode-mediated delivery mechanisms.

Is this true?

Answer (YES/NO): NO